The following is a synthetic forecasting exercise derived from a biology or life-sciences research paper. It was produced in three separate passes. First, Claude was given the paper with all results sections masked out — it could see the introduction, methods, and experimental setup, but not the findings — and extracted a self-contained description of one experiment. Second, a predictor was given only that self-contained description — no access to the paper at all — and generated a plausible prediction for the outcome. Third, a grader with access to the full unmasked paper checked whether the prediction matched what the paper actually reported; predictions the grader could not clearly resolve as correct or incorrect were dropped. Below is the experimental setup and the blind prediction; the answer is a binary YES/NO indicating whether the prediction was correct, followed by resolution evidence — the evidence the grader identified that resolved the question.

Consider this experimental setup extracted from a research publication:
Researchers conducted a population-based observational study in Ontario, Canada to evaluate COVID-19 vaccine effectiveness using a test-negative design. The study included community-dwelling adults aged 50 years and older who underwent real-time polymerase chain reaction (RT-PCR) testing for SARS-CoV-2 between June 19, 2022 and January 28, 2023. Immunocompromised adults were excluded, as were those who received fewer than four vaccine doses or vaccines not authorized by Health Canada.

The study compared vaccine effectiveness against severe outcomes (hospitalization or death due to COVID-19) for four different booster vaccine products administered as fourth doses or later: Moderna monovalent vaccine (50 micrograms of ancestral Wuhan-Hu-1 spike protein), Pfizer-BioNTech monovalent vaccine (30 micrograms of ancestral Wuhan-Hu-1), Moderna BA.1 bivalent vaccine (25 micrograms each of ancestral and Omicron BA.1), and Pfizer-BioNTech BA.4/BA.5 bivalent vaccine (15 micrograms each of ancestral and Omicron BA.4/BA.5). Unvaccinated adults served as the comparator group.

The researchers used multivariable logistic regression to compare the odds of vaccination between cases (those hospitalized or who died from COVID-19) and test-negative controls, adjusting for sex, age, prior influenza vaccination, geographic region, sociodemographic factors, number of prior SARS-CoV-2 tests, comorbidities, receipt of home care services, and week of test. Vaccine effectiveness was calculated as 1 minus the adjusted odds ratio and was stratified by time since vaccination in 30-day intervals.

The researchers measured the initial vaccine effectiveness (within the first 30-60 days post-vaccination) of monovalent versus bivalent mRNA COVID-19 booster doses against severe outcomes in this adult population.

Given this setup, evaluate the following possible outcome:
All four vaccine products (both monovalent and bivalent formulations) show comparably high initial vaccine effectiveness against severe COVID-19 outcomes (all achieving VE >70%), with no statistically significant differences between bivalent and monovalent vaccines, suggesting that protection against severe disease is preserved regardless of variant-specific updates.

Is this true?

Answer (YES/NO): YES